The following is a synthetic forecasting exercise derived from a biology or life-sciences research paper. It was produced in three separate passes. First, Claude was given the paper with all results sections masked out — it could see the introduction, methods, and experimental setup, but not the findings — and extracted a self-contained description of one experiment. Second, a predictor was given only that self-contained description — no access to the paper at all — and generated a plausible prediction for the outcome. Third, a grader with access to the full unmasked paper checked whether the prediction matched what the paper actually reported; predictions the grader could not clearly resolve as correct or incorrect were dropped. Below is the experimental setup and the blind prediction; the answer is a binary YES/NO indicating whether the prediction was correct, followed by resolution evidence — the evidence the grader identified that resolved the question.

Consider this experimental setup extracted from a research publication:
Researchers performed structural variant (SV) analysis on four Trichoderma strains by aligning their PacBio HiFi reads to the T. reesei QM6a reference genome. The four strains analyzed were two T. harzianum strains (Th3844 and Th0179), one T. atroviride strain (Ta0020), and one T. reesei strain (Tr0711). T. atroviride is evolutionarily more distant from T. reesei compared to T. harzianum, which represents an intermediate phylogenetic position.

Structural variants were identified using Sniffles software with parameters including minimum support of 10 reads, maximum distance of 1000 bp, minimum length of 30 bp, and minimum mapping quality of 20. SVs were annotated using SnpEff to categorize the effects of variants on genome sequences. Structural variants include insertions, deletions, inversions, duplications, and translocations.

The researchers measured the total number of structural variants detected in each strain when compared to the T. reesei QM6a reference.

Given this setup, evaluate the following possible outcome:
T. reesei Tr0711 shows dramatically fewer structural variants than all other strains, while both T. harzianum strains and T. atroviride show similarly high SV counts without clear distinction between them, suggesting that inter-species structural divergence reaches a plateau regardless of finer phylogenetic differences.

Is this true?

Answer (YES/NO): NO